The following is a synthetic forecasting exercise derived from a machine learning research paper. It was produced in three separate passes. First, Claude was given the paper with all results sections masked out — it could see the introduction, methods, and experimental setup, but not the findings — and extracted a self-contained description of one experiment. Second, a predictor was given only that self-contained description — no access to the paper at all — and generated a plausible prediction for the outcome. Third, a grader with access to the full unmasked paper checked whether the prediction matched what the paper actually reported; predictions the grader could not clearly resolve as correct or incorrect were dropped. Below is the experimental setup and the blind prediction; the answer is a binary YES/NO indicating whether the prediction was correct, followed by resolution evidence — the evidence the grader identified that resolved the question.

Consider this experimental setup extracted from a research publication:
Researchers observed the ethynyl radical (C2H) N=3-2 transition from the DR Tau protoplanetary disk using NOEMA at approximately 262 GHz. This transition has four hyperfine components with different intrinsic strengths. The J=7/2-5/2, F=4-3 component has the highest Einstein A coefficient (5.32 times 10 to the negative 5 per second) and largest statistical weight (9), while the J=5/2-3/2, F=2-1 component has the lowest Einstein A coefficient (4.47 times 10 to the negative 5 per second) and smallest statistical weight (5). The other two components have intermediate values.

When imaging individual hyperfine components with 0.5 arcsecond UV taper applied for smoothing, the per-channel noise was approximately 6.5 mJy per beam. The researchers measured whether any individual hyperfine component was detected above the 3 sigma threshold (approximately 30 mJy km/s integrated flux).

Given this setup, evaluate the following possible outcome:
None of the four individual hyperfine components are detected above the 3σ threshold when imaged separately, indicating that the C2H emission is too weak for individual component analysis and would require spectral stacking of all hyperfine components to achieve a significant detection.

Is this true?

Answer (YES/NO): YES